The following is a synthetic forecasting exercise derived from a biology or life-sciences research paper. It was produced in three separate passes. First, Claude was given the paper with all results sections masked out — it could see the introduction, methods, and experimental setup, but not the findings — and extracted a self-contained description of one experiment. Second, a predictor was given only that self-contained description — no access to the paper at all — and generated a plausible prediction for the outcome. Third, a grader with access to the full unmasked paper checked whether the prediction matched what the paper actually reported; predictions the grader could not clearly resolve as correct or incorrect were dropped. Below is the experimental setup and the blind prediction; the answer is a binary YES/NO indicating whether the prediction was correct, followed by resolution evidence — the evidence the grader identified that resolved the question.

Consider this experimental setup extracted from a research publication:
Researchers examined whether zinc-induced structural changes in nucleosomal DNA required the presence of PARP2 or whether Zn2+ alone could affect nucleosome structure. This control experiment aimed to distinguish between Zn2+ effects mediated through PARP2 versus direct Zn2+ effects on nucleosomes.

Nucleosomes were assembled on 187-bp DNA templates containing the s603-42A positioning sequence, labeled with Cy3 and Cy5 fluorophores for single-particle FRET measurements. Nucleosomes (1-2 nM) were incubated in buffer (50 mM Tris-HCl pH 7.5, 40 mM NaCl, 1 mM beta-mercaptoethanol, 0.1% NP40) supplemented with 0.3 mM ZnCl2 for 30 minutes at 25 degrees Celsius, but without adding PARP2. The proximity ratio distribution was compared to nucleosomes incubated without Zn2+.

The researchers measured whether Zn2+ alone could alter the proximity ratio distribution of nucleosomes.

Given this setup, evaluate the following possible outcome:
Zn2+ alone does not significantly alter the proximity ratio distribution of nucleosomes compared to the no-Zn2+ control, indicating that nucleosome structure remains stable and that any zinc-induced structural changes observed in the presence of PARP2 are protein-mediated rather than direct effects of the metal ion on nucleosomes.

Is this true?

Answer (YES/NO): YES